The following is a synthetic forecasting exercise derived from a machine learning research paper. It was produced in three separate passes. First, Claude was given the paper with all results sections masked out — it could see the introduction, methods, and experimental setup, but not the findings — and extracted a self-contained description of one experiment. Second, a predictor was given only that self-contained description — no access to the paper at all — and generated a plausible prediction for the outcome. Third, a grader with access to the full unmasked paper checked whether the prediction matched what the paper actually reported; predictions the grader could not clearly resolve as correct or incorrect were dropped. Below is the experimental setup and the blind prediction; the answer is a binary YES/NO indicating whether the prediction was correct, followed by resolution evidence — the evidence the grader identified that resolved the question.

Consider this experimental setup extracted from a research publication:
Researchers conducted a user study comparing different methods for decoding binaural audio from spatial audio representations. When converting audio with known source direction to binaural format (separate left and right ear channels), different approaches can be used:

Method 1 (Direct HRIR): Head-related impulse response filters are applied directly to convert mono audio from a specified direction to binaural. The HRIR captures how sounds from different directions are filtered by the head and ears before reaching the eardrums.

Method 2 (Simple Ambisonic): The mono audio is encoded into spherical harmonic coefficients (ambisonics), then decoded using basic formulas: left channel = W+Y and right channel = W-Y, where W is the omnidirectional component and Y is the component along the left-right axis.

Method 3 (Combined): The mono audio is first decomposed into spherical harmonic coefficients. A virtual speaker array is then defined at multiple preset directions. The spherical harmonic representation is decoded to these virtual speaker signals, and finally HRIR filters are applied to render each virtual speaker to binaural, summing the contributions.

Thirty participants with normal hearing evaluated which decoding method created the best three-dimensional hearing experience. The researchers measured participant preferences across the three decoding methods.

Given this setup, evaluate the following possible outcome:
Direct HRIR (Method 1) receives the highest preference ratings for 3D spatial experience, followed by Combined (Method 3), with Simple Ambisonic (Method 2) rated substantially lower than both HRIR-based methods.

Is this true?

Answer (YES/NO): NO